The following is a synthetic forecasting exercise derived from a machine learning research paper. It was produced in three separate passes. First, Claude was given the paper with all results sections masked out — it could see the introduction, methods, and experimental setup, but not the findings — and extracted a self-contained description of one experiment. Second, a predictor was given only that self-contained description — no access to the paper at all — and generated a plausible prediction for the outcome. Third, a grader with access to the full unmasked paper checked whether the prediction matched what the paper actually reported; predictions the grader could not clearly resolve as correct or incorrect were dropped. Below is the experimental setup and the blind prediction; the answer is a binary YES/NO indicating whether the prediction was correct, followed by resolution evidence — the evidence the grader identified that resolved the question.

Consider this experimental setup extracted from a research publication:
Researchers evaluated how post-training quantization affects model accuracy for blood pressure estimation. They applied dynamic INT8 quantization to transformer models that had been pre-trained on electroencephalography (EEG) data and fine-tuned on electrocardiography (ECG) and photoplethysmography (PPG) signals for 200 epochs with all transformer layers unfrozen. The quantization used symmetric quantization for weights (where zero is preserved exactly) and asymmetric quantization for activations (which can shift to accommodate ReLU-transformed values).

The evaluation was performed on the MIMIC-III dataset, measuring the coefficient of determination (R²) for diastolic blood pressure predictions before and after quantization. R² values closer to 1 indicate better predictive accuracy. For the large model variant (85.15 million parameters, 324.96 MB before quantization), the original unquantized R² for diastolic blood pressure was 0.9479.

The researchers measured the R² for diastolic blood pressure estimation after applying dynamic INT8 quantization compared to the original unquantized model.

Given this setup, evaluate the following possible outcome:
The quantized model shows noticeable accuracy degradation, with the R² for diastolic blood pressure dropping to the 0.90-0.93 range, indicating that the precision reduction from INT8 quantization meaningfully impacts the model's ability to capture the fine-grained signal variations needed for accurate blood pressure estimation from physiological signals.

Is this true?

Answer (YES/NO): NO